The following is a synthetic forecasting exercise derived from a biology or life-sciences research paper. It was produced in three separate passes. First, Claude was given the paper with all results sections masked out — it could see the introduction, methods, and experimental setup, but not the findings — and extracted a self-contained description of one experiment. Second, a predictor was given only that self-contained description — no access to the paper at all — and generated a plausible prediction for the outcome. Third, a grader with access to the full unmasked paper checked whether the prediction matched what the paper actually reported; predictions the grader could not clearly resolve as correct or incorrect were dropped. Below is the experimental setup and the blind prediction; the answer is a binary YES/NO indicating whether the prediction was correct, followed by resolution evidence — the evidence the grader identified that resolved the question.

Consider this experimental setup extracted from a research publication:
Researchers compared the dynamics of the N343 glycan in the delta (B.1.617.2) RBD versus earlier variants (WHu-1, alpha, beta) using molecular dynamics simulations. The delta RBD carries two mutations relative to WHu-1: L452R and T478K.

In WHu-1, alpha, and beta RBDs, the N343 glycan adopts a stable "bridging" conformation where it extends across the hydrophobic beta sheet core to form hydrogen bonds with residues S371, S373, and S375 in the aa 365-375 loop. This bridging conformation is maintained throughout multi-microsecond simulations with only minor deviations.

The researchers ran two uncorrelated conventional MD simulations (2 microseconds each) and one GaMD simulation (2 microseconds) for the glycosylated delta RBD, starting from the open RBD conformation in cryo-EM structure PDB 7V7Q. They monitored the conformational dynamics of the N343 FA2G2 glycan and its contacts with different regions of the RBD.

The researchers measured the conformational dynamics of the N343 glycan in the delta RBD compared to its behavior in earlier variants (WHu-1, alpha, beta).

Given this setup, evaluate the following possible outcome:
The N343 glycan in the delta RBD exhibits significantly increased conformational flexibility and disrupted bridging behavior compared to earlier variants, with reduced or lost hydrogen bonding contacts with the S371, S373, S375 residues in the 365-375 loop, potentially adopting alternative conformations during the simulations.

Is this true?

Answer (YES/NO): NO